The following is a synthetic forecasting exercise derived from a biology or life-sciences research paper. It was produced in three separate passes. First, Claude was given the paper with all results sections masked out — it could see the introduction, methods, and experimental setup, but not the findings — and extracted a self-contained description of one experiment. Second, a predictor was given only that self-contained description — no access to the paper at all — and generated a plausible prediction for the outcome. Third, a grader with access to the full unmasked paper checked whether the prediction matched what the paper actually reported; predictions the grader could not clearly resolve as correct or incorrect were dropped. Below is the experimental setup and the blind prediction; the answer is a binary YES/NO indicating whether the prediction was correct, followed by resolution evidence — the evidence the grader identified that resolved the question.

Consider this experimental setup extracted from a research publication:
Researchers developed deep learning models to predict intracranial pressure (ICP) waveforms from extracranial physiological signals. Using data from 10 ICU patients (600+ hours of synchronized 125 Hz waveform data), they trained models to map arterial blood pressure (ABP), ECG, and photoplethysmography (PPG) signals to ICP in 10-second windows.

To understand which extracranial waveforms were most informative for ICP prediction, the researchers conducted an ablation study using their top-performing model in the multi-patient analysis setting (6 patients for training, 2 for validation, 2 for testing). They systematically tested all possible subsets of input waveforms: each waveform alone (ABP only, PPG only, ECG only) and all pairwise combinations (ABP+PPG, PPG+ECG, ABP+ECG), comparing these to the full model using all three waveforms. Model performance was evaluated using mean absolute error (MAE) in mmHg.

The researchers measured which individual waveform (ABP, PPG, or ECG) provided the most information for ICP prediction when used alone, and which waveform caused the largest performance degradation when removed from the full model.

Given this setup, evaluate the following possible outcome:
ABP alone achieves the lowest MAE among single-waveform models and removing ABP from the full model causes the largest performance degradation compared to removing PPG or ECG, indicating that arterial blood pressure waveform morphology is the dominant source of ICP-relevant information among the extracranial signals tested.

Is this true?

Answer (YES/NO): NO